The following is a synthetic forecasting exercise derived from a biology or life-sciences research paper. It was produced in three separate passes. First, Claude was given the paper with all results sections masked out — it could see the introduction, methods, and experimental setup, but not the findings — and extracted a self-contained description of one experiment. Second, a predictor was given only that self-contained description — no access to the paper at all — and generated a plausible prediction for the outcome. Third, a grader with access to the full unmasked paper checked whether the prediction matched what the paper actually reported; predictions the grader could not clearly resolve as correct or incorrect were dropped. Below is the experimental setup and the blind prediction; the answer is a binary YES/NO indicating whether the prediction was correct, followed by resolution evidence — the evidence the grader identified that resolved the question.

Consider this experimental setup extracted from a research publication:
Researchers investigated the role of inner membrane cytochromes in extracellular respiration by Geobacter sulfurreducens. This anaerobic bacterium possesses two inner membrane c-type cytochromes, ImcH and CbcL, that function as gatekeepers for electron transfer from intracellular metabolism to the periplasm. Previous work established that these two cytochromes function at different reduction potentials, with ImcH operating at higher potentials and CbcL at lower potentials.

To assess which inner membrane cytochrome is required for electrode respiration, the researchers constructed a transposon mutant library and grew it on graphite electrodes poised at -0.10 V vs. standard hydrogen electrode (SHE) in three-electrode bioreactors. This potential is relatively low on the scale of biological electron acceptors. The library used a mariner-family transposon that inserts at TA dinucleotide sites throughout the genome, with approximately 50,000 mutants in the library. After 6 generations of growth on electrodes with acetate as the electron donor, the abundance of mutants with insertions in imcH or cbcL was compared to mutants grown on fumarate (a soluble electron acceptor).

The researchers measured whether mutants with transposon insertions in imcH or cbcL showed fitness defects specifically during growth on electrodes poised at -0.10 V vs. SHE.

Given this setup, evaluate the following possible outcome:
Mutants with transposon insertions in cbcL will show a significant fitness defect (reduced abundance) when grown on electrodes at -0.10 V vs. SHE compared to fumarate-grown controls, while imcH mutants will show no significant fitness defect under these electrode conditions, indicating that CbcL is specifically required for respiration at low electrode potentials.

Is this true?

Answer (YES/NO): YES